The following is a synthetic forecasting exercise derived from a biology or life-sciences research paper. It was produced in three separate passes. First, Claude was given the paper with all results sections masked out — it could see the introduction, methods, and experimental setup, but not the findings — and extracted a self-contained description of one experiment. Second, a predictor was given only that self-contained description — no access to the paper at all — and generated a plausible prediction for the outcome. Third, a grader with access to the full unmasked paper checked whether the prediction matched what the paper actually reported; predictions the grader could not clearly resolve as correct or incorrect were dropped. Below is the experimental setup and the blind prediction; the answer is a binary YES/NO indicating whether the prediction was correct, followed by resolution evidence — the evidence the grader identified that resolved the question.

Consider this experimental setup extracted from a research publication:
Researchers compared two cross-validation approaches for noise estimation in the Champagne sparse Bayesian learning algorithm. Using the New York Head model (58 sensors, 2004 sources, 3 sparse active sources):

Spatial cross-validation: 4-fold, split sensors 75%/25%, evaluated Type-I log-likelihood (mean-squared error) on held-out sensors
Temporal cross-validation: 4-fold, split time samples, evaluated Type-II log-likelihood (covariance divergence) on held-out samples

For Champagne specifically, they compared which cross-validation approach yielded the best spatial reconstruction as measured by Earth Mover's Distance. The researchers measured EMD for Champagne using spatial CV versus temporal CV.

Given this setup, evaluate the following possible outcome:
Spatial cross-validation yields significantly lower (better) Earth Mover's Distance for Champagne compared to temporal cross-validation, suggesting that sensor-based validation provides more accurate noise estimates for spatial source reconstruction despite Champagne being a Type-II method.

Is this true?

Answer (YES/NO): YES